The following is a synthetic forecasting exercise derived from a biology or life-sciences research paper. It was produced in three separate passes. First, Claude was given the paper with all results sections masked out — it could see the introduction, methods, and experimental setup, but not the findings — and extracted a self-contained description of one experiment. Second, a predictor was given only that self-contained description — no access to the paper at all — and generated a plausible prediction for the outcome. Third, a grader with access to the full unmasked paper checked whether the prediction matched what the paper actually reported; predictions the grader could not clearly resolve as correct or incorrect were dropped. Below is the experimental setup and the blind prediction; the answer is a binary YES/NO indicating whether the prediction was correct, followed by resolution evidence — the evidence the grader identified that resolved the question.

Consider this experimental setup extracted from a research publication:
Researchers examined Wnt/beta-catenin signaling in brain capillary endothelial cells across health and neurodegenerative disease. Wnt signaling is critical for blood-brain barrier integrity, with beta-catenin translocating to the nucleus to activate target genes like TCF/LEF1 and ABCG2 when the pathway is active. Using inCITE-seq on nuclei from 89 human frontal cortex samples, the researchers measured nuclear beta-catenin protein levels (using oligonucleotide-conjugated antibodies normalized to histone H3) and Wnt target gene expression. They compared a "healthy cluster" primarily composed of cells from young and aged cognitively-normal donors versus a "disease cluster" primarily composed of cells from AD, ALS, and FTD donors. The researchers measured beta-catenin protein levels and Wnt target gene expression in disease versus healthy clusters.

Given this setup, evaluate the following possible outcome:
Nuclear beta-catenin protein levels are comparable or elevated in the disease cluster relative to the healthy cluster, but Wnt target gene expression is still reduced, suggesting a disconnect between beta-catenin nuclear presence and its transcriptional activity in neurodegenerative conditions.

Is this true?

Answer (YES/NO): NO